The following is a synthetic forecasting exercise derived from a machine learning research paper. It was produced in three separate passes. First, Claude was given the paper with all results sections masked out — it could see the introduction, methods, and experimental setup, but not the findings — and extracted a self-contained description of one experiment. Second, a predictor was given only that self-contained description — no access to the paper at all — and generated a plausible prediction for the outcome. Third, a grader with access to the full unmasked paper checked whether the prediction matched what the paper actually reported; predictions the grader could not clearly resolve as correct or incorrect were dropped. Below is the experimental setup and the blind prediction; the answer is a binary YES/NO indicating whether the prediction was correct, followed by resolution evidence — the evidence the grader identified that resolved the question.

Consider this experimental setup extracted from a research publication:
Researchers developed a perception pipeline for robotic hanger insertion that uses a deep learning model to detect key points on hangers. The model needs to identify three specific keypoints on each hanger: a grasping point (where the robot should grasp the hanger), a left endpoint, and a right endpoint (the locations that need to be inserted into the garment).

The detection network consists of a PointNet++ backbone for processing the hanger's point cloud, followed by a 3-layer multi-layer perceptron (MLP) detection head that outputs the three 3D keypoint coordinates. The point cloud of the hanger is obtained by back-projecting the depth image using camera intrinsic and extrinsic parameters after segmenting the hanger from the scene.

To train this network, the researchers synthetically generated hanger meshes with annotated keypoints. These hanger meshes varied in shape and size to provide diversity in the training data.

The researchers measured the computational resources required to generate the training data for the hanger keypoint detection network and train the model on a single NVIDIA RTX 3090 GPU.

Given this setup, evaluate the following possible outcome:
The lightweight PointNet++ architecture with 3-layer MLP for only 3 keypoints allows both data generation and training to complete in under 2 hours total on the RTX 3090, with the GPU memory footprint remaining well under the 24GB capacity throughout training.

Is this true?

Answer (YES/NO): NO